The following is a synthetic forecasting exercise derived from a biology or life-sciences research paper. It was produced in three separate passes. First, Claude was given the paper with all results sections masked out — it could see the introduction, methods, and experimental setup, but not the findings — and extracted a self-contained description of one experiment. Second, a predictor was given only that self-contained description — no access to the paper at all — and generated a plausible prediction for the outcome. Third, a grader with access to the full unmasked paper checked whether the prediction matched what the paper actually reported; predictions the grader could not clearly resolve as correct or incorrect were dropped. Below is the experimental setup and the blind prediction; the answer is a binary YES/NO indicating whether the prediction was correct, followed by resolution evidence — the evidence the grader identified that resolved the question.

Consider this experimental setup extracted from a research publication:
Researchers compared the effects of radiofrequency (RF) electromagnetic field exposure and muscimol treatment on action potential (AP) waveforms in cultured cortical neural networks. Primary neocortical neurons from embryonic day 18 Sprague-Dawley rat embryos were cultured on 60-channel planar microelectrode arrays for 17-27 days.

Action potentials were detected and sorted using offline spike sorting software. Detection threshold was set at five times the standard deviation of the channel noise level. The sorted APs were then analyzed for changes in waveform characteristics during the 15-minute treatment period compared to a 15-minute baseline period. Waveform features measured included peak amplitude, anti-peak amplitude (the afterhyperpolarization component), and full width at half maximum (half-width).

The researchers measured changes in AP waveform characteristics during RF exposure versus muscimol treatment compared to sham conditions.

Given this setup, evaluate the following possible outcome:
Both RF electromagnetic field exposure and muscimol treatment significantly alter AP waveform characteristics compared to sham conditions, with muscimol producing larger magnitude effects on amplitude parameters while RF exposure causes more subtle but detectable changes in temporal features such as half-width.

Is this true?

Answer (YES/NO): NO